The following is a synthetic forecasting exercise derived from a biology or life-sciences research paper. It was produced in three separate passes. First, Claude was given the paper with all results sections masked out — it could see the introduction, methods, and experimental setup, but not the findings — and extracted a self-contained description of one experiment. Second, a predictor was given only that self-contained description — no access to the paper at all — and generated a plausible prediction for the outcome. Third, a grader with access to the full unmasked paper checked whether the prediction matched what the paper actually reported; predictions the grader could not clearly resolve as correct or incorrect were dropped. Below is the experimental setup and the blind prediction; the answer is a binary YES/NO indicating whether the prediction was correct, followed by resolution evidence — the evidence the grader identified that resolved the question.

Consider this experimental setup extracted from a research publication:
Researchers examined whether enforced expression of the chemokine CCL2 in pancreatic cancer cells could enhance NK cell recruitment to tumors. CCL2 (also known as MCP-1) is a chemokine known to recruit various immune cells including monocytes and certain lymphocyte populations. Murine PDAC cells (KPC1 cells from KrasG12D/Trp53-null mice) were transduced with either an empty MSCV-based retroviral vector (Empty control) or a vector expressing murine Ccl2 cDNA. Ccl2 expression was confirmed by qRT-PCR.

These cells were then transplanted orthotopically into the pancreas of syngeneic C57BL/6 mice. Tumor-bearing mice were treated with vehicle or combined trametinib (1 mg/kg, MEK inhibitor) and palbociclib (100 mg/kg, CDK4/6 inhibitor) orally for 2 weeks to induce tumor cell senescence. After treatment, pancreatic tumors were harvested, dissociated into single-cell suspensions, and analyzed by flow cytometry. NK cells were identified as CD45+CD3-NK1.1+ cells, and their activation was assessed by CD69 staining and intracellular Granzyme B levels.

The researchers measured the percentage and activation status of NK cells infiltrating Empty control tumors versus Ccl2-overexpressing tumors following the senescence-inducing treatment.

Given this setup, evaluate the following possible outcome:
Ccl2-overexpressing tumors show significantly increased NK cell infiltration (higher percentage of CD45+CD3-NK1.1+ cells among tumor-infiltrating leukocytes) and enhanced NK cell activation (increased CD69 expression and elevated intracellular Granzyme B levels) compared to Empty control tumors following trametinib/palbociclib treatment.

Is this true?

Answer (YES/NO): NO